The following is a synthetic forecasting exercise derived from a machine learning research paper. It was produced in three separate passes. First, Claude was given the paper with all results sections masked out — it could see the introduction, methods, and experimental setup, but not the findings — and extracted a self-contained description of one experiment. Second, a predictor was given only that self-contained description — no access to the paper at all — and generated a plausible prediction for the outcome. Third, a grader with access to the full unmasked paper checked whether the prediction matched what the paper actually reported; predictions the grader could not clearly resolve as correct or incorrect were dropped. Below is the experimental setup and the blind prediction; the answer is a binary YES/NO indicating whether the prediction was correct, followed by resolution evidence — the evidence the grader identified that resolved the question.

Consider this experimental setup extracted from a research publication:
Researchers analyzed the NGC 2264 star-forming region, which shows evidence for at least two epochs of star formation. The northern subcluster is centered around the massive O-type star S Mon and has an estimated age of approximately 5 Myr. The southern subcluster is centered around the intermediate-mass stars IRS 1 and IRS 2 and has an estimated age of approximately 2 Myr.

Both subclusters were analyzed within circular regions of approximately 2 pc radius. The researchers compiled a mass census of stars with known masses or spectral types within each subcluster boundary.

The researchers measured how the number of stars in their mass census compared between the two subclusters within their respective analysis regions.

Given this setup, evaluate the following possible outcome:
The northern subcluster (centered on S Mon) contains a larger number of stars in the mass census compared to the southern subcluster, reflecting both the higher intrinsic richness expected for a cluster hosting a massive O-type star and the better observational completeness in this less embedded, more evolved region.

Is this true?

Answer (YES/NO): NO